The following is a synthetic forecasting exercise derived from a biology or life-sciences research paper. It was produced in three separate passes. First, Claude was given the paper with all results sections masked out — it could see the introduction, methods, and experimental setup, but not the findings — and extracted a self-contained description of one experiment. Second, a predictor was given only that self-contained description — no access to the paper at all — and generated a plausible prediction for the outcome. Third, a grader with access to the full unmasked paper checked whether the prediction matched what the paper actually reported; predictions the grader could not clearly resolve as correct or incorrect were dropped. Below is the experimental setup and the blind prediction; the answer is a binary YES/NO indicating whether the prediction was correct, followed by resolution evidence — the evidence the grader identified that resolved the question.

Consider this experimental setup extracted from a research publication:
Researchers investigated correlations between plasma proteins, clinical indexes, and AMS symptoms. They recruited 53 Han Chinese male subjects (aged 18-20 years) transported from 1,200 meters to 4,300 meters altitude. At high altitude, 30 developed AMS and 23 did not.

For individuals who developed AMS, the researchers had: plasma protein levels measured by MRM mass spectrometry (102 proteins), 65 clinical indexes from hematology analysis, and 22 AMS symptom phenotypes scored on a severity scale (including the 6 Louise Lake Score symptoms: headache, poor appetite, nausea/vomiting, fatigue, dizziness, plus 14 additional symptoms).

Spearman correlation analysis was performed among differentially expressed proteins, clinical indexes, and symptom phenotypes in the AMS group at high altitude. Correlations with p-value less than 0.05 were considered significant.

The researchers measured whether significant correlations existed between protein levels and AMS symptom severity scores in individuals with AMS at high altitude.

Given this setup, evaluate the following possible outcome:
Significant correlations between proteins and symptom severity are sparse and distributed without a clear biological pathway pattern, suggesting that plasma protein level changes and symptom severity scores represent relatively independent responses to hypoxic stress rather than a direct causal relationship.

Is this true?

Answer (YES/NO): NO